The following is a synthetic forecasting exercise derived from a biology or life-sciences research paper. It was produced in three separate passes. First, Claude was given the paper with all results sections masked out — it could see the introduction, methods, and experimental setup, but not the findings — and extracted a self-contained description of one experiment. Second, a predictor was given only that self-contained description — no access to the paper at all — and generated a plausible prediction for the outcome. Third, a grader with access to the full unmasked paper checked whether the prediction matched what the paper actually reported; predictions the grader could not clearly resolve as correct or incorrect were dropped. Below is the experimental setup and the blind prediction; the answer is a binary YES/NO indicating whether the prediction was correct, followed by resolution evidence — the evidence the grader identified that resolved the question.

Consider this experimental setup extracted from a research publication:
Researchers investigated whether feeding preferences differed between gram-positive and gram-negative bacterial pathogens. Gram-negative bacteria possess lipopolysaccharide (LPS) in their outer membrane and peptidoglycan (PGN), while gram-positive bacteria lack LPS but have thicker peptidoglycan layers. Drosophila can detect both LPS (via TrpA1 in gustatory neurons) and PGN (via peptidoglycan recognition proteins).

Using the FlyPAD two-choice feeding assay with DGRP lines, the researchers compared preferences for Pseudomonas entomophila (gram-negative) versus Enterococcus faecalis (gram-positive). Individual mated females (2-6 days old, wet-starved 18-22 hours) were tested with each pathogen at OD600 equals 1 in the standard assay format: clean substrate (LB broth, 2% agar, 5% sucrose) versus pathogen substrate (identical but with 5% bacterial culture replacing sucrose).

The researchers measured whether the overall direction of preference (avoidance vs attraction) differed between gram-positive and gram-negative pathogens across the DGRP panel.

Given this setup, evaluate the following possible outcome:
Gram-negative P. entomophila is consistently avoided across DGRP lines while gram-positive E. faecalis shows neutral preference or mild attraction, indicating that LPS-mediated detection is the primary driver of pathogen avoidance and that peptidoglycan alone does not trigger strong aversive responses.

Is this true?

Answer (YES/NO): NO